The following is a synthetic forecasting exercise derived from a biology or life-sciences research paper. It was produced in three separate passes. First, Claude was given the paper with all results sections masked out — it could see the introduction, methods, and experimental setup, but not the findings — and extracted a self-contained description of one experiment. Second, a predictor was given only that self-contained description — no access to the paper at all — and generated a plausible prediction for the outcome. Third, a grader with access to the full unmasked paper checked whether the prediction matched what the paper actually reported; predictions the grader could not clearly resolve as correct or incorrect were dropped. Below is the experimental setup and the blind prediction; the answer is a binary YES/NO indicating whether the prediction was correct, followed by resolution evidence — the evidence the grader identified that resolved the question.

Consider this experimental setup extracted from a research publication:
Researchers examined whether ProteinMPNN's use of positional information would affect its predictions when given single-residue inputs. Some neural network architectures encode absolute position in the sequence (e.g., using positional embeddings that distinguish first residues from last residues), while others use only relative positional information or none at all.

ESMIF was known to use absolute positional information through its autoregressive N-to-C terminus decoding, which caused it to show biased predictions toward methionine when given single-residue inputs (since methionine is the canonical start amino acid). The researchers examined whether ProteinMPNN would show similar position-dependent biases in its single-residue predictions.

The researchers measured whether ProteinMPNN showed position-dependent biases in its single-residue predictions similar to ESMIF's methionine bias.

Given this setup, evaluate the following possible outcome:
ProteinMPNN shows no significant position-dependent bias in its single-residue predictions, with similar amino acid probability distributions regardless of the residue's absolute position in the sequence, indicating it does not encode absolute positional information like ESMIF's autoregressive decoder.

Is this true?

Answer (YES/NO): YES